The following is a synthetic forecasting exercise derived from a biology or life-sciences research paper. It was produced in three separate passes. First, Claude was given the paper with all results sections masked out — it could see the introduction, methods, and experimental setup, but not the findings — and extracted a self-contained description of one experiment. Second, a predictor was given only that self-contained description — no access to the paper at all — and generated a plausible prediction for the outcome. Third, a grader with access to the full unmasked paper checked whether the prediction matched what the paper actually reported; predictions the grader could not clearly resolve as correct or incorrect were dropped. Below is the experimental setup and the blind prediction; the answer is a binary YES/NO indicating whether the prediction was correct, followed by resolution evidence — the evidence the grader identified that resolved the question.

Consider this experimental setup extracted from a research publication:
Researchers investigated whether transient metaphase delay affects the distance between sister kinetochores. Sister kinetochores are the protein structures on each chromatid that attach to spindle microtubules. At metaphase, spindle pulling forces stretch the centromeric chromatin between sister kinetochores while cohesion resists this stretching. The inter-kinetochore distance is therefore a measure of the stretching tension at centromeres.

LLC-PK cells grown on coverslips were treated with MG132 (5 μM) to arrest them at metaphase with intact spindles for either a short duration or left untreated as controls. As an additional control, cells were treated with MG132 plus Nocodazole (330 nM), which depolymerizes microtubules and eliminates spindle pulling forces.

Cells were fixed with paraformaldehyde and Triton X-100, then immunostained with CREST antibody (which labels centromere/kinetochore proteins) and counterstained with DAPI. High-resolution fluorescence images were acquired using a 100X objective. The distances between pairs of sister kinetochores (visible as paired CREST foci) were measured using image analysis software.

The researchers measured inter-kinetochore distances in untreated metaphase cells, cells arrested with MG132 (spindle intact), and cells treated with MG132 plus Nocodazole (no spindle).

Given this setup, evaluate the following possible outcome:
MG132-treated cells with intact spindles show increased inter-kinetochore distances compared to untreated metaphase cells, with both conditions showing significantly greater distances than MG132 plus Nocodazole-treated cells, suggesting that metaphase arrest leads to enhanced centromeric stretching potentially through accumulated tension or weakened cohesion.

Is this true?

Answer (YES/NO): YES